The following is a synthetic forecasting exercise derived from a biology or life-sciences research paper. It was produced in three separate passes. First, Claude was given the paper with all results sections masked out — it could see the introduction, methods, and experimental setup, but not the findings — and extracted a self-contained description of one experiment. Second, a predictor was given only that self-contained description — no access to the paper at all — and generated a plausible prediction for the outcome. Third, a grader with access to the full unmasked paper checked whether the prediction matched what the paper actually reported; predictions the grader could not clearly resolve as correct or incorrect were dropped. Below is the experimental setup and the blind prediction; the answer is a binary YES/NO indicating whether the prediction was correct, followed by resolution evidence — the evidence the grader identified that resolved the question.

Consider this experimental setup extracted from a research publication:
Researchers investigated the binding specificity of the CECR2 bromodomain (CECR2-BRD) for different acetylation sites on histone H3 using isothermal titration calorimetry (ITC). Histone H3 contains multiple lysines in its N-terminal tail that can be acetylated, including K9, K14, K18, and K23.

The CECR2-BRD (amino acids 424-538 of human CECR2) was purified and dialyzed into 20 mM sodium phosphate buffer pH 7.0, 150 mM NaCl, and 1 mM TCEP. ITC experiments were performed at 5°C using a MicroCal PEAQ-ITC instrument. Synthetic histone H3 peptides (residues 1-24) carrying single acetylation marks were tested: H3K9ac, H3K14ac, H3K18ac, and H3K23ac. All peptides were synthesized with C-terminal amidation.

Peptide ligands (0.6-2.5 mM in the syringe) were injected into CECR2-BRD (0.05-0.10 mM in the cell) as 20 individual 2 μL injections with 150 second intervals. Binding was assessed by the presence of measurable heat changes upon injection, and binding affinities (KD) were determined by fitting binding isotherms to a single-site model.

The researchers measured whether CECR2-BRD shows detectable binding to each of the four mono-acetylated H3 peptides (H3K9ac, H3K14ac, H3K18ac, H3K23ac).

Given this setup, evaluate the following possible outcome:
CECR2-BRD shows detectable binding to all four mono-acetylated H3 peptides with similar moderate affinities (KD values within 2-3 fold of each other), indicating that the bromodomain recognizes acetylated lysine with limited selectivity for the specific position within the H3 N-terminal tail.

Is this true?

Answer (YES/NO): NO